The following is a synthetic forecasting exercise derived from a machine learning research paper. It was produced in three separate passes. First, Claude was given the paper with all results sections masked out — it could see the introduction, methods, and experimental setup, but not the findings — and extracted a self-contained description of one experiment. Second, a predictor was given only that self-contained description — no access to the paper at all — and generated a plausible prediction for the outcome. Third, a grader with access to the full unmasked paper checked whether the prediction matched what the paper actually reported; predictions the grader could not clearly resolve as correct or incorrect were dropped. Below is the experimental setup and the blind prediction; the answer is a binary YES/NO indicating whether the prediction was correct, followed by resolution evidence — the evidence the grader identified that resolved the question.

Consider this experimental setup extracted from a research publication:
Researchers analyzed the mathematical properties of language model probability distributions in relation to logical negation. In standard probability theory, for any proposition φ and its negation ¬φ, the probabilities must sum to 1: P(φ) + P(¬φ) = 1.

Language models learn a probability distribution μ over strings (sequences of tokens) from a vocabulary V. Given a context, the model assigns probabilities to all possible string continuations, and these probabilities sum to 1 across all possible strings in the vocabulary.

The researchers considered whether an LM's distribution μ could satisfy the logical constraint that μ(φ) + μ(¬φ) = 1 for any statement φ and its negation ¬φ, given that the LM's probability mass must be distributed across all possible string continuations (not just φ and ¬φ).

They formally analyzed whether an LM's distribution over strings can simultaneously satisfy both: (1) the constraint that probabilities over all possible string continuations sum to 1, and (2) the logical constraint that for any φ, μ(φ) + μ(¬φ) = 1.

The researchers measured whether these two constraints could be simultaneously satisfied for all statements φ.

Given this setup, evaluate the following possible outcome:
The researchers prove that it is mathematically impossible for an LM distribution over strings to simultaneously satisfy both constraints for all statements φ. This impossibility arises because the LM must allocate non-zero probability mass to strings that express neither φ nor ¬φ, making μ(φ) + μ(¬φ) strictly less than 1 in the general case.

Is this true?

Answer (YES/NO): YES